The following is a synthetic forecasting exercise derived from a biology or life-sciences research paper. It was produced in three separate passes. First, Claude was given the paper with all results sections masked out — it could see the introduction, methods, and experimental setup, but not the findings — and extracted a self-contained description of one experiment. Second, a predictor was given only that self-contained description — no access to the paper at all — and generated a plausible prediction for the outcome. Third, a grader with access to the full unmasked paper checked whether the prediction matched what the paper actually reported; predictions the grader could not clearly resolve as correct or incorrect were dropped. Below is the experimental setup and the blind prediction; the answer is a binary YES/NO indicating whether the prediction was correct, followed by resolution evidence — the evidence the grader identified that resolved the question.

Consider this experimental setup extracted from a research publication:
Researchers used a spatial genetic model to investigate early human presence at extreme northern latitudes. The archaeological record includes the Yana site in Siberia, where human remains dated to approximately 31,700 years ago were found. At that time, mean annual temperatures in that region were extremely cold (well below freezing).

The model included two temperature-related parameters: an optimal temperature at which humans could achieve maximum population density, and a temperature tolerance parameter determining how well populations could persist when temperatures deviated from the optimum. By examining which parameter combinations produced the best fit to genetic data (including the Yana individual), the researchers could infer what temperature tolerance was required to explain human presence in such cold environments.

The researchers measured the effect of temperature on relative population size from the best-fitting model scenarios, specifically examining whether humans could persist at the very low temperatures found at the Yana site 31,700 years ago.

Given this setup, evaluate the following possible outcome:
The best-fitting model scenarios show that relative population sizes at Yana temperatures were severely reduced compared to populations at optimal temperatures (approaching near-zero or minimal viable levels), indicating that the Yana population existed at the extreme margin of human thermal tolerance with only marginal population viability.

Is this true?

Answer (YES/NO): YES